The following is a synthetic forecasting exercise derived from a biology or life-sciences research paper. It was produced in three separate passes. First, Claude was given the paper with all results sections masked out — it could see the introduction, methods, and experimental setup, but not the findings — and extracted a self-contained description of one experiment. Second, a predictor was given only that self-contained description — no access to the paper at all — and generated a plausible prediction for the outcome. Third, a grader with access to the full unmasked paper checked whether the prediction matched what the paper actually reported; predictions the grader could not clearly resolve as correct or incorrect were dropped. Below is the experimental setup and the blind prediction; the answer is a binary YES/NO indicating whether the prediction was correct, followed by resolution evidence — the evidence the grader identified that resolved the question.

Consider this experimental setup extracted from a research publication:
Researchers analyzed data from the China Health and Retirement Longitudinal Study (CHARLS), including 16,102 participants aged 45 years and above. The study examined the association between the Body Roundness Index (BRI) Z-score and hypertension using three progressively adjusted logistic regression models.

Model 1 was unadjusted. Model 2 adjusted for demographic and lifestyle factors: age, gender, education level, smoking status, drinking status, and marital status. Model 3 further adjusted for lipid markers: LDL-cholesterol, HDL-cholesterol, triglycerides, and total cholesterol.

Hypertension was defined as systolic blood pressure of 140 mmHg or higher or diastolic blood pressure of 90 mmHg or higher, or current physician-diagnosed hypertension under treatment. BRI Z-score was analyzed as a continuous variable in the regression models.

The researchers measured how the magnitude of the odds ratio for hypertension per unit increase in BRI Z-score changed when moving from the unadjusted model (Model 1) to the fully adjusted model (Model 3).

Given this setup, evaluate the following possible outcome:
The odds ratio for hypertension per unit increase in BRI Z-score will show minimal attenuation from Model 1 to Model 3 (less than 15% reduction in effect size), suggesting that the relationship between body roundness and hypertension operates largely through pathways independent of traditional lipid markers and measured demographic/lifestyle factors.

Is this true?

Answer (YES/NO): YES